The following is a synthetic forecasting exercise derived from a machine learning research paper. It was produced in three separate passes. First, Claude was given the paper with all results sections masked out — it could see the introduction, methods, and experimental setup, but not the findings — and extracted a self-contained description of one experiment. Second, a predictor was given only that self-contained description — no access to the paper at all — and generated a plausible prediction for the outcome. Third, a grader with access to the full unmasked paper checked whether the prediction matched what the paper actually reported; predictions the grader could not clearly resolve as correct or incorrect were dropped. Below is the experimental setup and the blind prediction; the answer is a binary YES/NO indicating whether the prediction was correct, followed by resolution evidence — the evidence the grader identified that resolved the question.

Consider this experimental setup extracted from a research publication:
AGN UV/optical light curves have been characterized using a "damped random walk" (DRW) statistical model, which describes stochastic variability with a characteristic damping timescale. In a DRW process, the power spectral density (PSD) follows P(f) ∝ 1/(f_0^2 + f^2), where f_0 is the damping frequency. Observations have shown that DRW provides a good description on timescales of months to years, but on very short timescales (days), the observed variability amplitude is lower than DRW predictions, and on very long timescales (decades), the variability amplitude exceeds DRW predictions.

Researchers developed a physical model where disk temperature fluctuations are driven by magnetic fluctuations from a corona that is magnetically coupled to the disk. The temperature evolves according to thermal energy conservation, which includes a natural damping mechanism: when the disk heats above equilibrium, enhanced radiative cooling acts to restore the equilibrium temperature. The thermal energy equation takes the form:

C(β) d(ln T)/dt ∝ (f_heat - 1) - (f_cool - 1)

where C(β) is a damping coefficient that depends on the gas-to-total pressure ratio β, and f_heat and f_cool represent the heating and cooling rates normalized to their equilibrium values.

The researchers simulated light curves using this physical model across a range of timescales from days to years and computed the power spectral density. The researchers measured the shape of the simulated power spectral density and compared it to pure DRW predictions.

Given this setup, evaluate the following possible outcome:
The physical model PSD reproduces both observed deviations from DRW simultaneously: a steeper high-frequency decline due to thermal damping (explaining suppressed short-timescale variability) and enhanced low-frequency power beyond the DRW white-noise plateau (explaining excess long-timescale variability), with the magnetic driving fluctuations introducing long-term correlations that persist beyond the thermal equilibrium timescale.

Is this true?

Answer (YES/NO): YES